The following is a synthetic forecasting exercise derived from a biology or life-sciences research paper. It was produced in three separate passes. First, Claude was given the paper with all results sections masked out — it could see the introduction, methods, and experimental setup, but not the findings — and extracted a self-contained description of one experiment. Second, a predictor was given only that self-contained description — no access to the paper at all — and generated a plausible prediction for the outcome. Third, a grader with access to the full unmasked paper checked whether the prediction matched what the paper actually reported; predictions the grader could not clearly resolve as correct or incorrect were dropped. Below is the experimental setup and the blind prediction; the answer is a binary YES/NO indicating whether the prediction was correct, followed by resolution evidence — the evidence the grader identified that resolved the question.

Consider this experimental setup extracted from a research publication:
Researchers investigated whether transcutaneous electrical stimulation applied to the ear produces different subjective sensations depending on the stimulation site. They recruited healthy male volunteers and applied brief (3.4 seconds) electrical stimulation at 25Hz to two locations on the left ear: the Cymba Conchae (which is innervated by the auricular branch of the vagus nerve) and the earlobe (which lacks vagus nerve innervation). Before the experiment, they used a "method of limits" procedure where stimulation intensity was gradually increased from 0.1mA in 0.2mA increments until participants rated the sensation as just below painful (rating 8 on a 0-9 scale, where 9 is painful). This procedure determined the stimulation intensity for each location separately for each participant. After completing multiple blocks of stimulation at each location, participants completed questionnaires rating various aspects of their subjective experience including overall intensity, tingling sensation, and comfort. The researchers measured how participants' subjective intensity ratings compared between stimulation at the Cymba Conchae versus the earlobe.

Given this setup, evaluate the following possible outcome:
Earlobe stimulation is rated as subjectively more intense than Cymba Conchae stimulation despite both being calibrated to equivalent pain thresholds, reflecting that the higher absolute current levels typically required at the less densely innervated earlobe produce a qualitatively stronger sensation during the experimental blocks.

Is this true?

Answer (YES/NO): NO